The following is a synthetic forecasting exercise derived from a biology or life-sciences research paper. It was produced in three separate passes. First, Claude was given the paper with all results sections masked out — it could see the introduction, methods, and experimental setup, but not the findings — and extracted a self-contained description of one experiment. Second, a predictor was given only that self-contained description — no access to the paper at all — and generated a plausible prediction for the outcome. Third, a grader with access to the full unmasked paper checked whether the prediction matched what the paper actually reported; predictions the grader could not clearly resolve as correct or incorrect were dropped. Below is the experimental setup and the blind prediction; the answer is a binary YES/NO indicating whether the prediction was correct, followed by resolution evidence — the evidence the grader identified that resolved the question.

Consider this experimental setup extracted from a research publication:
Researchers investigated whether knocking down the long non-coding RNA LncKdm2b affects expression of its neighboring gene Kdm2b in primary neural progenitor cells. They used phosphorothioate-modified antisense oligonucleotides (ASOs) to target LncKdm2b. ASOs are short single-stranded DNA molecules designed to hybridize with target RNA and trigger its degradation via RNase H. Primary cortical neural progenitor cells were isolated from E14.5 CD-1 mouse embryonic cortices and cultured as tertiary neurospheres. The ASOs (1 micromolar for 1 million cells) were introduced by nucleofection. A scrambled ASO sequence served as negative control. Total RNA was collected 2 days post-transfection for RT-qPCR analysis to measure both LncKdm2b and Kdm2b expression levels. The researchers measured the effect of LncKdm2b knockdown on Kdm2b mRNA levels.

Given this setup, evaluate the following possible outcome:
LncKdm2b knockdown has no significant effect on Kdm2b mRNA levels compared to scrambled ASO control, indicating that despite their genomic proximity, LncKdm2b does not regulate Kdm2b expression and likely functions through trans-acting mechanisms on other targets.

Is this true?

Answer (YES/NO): NO